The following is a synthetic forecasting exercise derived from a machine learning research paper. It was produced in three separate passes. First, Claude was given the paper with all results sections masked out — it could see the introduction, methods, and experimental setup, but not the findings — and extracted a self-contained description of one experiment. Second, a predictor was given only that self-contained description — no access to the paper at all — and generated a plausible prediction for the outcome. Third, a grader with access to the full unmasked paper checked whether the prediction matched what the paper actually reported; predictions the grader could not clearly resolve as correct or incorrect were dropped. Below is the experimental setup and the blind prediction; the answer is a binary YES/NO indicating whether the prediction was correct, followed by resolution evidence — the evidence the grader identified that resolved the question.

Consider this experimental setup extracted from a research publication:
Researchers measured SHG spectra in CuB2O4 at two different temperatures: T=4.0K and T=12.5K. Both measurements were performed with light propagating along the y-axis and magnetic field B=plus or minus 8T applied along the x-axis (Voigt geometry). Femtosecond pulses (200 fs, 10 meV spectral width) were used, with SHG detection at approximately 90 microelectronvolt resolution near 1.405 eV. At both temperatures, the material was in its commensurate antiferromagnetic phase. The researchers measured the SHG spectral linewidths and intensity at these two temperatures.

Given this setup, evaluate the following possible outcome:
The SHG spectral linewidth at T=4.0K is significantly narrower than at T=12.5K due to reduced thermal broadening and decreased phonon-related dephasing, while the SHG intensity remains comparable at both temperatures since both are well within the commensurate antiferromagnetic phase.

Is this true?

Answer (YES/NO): NO